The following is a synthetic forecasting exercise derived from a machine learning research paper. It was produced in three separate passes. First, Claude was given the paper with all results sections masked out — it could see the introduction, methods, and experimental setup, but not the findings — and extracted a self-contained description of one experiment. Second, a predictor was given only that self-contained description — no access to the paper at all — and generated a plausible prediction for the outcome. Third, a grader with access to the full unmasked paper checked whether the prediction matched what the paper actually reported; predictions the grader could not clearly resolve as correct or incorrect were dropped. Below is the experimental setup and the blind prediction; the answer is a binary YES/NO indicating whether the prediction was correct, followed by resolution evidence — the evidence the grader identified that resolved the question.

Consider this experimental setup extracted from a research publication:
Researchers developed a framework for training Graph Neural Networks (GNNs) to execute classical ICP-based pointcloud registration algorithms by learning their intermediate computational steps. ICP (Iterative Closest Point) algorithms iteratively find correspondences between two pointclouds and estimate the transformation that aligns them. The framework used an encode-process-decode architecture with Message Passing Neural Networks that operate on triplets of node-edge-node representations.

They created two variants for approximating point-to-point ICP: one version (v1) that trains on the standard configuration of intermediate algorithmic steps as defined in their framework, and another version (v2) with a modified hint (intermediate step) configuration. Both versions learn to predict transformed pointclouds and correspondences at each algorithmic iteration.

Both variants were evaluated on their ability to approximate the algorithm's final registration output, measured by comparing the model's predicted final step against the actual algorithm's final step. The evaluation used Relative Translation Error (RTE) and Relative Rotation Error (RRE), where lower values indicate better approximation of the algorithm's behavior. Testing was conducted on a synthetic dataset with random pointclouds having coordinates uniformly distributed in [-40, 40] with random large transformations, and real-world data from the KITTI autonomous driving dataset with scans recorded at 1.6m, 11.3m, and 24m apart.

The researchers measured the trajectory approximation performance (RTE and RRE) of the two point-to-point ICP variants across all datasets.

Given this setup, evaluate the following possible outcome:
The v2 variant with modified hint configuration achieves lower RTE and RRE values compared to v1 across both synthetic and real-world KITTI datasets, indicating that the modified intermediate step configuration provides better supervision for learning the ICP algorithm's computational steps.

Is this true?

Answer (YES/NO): NO